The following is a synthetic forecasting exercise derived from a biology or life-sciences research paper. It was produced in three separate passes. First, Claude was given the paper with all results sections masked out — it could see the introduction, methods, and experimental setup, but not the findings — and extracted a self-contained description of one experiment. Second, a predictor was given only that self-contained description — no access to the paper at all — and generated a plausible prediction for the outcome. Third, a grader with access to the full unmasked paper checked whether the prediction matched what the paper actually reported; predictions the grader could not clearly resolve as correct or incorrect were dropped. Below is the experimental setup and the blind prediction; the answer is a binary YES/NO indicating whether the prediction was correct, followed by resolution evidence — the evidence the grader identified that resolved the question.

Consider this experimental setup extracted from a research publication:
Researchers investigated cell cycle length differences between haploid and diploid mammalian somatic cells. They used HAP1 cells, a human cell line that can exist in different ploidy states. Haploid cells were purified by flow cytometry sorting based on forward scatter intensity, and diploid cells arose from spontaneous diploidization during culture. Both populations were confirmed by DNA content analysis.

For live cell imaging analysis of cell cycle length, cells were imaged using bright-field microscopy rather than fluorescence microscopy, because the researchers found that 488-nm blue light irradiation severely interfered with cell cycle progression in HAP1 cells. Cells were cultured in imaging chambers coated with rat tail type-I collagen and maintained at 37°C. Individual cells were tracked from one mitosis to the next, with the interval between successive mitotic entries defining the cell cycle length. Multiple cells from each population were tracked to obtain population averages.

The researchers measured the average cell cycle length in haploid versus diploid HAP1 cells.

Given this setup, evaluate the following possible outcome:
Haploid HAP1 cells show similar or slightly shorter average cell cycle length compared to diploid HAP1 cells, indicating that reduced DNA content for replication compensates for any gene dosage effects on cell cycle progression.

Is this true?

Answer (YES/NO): NO